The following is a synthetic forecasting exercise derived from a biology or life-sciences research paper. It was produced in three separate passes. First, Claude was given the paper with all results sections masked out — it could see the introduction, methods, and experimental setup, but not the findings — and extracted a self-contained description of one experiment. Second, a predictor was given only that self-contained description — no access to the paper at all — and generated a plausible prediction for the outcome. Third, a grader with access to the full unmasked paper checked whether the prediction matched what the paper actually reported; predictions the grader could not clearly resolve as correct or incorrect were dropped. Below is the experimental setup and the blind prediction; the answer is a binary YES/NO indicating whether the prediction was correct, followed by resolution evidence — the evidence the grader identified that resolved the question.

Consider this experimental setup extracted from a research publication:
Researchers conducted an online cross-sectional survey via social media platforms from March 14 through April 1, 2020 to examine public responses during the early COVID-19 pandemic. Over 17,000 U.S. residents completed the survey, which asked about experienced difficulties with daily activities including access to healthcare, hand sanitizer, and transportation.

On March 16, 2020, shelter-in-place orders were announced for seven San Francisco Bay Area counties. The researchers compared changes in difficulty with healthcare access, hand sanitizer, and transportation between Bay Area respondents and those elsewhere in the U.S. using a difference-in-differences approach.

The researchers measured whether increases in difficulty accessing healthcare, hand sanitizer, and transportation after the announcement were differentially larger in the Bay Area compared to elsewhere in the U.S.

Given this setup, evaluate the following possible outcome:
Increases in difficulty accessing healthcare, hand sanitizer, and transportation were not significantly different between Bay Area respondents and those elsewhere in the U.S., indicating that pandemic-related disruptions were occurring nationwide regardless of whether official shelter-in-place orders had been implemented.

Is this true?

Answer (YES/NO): YES